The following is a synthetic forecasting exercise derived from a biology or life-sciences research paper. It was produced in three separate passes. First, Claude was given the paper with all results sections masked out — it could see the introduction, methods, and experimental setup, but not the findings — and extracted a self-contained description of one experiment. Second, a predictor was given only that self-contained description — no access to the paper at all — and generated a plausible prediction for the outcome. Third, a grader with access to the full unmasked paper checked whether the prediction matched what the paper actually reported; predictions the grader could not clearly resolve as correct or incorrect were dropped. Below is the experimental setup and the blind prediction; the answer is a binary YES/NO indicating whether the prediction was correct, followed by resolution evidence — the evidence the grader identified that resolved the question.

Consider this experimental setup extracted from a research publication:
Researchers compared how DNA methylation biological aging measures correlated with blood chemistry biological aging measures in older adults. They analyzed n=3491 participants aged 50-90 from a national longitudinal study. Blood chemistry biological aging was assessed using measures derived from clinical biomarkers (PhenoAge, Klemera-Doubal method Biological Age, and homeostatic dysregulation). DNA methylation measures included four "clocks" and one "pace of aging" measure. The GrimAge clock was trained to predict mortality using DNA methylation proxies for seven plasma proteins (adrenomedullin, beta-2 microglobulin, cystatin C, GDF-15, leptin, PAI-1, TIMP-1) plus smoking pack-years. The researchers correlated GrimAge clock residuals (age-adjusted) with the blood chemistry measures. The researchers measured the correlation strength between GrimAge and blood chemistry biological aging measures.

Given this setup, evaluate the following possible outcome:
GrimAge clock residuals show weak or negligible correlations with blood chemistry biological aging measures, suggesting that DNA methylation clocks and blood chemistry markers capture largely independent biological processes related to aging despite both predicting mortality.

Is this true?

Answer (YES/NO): NO